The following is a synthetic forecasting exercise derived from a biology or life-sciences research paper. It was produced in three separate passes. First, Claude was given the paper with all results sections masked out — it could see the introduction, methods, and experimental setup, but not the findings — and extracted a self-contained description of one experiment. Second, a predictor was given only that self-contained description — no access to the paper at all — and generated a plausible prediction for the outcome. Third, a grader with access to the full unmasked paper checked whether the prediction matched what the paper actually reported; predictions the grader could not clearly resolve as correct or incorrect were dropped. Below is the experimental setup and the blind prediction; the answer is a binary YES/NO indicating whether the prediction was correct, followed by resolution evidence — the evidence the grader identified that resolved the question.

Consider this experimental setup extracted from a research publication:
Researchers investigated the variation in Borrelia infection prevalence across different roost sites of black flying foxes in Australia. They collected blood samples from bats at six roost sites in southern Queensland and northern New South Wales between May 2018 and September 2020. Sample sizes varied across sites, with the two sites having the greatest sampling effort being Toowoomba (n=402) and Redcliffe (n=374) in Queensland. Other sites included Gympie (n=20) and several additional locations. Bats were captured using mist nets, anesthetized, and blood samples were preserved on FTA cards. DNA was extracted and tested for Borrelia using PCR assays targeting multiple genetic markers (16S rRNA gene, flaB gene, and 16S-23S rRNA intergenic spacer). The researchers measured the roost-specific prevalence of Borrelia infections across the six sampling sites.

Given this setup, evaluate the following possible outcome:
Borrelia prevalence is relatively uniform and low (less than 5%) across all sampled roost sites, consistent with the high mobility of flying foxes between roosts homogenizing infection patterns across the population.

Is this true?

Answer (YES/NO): NO